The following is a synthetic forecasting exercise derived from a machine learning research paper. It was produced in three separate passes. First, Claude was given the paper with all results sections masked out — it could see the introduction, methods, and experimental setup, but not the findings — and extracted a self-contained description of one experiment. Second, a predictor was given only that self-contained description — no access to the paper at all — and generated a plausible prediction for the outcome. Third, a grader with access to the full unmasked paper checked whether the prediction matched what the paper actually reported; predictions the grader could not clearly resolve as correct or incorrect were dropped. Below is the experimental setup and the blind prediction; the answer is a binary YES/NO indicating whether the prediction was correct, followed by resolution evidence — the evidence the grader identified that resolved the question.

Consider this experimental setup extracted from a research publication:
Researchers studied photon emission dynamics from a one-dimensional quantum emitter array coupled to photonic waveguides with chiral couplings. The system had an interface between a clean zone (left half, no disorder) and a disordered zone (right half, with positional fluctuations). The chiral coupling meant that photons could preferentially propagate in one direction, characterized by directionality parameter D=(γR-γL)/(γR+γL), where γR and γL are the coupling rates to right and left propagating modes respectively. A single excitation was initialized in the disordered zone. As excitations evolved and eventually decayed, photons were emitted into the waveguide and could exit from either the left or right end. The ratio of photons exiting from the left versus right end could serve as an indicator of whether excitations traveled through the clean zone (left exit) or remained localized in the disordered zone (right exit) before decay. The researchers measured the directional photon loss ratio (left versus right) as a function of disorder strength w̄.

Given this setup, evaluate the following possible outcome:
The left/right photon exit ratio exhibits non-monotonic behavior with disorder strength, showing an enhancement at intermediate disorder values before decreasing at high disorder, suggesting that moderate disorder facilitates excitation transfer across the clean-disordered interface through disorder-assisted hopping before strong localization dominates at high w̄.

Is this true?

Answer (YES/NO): NO